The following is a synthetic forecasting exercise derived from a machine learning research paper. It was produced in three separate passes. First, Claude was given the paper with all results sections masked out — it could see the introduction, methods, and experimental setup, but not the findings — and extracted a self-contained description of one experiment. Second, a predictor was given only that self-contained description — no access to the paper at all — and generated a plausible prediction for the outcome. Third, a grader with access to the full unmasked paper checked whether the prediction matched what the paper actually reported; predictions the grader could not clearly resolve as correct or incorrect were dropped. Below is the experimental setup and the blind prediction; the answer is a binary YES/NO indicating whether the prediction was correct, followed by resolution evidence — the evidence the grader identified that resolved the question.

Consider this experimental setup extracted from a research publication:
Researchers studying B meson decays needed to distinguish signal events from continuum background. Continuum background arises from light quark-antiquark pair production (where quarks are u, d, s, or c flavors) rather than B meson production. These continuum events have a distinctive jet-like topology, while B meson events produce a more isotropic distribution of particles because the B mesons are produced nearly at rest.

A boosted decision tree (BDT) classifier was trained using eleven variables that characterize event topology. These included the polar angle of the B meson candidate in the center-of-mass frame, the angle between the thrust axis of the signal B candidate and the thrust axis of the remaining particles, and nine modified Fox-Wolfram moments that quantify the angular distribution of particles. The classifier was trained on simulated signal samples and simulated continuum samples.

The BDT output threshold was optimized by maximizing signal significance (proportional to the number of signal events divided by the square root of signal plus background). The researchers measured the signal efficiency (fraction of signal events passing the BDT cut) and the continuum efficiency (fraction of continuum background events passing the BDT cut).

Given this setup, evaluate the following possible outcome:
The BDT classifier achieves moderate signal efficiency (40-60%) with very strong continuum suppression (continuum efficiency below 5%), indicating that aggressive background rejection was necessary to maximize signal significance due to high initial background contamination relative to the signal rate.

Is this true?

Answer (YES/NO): NO